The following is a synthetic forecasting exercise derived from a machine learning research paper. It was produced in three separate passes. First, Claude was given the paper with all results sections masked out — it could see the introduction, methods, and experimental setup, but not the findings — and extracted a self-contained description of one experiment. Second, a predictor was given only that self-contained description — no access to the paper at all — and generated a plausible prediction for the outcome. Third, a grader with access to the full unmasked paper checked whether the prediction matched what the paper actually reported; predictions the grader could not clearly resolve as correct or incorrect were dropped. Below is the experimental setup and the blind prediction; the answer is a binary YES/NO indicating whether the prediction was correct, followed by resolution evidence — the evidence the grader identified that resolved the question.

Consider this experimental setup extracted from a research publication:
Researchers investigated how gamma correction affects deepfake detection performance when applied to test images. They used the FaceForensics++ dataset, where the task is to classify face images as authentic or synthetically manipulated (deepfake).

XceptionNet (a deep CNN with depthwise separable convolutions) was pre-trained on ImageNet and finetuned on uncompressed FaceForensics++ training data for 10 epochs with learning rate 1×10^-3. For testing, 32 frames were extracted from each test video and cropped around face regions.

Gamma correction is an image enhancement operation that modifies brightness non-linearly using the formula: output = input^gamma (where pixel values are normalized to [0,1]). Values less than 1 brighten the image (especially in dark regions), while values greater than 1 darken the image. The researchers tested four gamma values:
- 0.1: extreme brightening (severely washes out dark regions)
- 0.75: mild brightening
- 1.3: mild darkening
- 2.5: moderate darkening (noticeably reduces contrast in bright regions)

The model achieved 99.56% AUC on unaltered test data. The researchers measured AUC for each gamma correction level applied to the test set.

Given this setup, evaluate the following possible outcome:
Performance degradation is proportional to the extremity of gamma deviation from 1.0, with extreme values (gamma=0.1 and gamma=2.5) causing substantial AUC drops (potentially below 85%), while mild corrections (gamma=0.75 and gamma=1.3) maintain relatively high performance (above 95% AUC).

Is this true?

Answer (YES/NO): NO